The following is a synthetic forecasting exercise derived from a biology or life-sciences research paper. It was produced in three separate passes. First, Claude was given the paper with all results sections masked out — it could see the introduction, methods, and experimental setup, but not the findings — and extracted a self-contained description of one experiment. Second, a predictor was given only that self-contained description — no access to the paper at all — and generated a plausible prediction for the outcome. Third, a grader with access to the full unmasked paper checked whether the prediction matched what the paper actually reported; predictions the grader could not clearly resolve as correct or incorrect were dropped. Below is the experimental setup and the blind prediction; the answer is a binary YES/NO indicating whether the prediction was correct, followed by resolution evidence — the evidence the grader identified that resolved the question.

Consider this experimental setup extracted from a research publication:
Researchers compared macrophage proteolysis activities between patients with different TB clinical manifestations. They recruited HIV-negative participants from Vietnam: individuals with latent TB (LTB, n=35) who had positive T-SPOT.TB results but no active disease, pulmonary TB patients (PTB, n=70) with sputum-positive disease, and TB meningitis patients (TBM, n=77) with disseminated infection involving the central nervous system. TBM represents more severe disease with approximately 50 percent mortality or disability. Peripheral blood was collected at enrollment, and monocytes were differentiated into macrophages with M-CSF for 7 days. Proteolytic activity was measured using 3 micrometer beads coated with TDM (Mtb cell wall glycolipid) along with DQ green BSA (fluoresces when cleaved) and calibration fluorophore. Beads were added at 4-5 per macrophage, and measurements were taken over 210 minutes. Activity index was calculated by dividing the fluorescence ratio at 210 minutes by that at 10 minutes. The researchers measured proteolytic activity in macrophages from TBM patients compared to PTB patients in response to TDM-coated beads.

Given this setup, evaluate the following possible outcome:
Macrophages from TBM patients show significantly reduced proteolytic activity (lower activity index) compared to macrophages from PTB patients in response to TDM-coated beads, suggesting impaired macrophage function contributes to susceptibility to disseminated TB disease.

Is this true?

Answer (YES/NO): NO